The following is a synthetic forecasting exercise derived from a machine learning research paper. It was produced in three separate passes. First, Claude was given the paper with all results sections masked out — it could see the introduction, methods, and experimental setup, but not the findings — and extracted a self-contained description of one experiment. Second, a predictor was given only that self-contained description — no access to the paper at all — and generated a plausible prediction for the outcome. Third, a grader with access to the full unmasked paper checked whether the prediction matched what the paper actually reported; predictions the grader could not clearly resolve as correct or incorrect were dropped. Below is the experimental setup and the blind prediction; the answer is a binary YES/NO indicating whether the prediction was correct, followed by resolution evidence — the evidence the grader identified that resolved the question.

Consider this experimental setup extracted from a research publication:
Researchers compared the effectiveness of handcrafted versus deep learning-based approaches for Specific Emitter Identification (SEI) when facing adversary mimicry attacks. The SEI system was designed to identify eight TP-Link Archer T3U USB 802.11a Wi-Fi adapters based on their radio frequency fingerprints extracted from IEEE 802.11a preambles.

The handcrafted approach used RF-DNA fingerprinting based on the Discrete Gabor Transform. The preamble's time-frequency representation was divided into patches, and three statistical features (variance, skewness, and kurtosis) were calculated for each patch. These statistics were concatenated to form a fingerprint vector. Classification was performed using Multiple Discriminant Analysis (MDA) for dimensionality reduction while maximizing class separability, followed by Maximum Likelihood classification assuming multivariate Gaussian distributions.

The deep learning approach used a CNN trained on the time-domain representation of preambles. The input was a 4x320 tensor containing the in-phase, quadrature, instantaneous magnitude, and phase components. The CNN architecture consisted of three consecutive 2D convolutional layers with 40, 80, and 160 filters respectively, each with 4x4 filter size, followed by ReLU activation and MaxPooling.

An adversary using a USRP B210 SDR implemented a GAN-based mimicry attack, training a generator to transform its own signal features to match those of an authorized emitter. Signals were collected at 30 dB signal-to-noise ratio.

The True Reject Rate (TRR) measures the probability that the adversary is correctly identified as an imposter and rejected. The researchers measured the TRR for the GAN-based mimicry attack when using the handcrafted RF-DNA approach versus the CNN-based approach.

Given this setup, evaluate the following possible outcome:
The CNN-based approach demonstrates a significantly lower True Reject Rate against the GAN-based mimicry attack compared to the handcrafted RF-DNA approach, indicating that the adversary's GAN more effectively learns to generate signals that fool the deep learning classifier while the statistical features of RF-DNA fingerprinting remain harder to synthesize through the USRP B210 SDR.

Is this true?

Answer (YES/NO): NO